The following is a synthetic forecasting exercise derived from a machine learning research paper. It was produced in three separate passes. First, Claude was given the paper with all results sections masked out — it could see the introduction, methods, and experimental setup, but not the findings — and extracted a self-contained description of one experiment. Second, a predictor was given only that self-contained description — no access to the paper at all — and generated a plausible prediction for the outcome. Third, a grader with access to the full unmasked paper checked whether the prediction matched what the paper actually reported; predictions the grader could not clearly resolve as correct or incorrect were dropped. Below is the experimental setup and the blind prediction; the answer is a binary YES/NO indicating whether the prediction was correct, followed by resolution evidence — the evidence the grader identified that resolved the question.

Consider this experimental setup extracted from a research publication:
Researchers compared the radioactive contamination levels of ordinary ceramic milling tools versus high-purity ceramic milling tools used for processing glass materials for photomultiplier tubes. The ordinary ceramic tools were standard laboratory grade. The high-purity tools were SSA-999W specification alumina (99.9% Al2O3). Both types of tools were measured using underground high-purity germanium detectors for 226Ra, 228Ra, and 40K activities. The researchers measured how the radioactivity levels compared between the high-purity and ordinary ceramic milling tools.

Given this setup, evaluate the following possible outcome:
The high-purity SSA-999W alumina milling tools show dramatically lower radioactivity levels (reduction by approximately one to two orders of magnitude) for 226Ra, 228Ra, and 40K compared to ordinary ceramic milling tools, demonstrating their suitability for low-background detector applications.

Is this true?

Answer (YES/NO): YES